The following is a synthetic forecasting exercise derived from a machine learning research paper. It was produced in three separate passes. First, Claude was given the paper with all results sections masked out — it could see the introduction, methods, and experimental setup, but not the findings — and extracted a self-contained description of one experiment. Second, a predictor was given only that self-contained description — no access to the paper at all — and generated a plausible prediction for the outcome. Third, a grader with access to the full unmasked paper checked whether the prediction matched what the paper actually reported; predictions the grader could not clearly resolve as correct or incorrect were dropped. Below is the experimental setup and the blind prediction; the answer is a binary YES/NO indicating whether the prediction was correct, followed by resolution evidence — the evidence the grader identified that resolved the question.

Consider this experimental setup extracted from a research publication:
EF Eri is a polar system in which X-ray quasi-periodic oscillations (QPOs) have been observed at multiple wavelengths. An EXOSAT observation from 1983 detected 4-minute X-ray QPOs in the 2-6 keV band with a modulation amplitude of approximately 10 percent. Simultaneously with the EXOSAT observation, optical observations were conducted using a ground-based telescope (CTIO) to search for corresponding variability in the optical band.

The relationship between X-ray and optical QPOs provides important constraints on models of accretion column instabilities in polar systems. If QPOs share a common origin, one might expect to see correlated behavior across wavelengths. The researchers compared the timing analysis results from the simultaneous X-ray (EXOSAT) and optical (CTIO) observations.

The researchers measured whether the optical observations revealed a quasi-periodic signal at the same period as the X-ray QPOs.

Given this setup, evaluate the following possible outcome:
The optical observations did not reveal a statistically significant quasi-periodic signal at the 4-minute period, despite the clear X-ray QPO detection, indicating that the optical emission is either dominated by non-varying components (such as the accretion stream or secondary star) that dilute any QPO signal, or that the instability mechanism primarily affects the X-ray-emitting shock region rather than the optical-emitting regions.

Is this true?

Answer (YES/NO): NO